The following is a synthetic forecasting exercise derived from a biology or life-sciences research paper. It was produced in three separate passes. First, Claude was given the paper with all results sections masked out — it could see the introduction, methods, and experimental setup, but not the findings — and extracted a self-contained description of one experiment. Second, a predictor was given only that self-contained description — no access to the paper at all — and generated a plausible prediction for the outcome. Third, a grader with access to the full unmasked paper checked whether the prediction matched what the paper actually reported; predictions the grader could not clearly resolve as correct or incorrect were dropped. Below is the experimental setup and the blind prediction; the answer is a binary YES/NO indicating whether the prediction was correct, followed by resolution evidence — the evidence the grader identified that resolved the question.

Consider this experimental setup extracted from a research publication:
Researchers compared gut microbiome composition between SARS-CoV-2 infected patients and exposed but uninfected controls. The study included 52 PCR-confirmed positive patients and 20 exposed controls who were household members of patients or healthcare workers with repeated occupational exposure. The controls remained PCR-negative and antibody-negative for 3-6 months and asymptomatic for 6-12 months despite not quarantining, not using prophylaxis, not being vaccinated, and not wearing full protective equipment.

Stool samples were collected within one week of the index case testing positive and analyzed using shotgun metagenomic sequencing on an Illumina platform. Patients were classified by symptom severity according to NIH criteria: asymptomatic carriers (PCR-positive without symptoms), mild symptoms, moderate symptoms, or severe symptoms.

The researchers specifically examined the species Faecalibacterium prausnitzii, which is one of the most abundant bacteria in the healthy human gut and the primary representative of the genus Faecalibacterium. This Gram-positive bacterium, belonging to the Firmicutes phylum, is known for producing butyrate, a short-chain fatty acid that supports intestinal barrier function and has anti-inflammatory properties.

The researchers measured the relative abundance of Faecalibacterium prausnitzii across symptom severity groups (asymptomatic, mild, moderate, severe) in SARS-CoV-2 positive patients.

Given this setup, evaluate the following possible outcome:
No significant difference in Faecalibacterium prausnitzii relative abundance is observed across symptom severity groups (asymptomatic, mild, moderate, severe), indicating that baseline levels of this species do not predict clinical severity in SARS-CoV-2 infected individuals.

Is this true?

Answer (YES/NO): NO